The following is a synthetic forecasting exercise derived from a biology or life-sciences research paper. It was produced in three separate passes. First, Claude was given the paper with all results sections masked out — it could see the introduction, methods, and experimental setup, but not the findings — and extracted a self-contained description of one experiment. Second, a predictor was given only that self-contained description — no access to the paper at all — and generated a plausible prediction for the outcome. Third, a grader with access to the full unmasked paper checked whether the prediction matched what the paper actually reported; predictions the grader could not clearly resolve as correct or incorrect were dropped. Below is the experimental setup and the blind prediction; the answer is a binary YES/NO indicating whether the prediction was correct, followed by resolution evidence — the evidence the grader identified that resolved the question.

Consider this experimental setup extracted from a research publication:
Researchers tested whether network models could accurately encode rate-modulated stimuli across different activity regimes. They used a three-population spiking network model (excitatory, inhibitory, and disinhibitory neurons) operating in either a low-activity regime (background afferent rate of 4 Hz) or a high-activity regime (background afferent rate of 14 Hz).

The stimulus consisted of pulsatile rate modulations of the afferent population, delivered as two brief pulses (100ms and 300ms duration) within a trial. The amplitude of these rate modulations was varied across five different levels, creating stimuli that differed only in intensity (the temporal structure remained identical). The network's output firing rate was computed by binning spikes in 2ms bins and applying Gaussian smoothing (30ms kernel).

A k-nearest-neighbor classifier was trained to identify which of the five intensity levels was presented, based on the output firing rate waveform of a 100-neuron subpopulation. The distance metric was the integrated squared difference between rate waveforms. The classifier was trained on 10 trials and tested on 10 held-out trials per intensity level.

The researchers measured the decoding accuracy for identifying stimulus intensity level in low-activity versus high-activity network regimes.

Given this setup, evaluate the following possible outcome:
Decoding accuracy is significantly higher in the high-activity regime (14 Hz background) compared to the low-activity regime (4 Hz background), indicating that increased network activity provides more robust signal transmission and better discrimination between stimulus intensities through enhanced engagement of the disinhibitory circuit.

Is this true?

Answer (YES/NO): NO